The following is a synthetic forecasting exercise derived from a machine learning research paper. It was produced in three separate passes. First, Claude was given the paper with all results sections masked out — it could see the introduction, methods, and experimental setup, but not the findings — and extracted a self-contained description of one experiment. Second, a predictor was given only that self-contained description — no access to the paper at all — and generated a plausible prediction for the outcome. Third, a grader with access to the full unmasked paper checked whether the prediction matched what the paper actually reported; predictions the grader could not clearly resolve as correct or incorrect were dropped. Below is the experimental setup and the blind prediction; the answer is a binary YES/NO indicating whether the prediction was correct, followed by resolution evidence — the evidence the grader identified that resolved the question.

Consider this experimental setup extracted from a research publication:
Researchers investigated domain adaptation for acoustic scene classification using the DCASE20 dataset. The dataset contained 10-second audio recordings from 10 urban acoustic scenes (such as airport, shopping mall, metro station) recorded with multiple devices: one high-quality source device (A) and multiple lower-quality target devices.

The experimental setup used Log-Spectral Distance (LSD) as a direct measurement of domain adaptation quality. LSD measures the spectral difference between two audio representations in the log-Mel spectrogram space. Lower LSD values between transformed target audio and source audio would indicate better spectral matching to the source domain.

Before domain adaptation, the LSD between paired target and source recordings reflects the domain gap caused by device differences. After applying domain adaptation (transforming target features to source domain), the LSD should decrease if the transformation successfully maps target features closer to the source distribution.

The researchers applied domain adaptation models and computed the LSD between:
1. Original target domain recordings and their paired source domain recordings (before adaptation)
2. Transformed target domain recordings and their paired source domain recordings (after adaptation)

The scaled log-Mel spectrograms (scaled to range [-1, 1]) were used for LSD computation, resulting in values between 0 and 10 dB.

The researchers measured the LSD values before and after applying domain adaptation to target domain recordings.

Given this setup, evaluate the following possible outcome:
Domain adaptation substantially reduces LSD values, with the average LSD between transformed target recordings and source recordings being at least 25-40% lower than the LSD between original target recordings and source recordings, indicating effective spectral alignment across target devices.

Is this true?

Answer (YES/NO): NO